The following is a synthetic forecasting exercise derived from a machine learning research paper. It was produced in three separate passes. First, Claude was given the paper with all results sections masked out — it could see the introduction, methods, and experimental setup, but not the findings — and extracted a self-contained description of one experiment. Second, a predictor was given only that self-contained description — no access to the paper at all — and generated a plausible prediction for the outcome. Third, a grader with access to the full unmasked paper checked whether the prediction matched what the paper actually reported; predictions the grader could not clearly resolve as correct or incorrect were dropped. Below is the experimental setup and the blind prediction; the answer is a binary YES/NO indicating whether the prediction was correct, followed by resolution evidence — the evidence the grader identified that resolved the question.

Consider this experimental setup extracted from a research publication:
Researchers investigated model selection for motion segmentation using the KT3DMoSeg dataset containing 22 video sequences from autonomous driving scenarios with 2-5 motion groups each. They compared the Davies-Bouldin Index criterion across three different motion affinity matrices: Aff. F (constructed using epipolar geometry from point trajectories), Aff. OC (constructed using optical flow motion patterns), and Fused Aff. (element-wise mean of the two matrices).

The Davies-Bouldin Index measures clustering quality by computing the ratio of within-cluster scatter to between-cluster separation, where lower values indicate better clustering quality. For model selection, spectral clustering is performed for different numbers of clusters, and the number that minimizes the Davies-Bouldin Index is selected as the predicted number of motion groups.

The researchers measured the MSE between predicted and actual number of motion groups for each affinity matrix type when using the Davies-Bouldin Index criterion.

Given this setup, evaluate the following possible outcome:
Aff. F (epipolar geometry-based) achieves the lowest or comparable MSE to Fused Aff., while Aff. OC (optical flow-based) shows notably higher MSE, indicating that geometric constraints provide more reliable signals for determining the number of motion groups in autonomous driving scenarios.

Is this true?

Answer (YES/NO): YES